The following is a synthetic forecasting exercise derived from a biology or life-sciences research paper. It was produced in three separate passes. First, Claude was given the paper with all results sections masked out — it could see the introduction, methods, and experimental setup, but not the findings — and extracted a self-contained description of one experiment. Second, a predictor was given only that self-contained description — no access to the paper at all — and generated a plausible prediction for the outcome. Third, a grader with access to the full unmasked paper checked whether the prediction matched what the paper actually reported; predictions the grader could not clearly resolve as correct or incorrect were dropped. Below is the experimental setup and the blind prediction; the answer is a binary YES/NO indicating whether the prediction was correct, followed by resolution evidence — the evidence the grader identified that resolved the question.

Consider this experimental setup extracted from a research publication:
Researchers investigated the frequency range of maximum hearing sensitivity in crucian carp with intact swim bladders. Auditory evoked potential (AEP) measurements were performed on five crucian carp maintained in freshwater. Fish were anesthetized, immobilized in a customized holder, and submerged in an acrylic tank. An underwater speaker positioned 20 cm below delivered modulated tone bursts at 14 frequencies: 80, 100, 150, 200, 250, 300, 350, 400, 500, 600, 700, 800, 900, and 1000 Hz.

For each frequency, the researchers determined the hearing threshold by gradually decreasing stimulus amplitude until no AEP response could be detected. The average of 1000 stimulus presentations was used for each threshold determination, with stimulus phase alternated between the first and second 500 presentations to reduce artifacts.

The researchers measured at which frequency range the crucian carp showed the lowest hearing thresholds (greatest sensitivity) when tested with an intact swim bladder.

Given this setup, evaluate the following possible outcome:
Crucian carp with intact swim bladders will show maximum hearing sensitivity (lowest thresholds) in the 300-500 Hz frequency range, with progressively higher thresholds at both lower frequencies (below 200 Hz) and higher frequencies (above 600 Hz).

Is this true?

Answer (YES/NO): NO